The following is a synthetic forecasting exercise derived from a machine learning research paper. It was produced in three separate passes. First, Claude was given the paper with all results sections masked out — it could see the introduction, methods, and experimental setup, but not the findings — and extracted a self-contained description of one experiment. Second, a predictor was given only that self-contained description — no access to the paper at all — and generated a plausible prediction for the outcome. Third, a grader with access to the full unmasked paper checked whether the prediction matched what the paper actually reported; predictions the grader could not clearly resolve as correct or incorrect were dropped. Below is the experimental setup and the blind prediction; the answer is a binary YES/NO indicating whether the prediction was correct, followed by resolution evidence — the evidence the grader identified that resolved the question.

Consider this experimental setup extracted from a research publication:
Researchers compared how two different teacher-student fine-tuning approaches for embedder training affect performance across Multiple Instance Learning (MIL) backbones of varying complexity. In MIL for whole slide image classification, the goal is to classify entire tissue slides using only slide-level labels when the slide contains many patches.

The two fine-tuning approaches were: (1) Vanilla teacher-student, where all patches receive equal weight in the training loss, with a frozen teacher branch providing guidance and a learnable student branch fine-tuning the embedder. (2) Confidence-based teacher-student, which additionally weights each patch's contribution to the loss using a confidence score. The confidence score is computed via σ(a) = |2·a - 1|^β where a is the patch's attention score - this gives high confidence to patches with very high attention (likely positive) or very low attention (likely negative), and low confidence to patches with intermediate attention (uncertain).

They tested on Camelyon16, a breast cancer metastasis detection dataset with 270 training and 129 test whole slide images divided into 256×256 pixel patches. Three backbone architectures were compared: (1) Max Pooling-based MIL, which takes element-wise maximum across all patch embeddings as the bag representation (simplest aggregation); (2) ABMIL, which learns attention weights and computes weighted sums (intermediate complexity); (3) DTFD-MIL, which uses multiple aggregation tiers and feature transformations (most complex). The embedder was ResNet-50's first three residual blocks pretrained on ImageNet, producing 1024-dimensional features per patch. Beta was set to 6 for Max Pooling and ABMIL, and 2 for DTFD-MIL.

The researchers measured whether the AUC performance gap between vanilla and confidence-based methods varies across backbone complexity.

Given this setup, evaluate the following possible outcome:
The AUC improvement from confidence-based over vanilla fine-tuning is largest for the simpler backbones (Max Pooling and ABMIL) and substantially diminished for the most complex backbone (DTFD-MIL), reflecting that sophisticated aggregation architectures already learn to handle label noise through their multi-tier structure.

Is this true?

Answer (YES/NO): NO